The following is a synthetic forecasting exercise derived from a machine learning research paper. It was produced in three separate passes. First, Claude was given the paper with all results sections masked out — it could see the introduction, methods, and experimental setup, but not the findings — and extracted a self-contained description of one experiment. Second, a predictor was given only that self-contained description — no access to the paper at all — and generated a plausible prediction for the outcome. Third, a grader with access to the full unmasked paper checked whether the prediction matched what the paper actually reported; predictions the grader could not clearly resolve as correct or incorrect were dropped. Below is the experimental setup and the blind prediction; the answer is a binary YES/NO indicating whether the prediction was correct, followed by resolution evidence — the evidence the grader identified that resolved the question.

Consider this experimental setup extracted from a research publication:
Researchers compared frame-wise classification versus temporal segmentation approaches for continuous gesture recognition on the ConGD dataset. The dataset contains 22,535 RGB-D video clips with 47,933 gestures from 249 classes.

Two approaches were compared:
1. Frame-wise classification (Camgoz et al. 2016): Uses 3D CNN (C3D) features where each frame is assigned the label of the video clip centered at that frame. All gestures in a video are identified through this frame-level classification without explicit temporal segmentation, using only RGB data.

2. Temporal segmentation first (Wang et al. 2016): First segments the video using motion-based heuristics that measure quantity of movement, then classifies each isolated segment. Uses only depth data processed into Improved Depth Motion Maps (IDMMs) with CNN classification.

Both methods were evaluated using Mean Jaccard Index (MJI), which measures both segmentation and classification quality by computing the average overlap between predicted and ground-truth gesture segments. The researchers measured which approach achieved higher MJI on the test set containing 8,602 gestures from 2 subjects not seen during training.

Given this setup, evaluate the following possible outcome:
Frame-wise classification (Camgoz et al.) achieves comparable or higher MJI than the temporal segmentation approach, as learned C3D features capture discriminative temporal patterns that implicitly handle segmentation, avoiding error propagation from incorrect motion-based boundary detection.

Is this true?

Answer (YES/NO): YES